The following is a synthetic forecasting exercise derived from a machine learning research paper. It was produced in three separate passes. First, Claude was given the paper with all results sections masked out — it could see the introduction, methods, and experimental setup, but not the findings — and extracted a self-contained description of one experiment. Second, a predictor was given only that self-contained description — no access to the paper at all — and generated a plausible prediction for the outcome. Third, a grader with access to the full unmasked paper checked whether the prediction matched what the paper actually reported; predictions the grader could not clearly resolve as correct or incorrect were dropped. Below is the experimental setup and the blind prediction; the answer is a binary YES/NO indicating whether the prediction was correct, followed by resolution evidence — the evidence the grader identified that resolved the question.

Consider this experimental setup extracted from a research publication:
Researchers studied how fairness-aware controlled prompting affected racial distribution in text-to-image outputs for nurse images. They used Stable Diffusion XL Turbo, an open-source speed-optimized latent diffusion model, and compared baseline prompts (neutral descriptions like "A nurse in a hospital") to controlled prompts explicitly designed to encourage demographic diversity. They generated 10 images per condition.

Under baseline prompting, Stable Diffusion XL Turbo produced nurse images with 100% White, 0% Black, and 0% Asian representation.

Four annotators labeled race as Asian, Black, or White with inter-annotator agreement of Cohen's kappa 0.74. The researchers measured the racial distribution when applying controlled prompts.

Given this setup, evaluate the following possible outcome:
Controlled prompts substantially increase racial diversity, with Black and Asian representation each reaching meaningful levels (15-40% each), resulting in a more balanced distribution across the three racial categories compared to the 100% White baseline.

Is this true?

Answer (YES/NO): NO